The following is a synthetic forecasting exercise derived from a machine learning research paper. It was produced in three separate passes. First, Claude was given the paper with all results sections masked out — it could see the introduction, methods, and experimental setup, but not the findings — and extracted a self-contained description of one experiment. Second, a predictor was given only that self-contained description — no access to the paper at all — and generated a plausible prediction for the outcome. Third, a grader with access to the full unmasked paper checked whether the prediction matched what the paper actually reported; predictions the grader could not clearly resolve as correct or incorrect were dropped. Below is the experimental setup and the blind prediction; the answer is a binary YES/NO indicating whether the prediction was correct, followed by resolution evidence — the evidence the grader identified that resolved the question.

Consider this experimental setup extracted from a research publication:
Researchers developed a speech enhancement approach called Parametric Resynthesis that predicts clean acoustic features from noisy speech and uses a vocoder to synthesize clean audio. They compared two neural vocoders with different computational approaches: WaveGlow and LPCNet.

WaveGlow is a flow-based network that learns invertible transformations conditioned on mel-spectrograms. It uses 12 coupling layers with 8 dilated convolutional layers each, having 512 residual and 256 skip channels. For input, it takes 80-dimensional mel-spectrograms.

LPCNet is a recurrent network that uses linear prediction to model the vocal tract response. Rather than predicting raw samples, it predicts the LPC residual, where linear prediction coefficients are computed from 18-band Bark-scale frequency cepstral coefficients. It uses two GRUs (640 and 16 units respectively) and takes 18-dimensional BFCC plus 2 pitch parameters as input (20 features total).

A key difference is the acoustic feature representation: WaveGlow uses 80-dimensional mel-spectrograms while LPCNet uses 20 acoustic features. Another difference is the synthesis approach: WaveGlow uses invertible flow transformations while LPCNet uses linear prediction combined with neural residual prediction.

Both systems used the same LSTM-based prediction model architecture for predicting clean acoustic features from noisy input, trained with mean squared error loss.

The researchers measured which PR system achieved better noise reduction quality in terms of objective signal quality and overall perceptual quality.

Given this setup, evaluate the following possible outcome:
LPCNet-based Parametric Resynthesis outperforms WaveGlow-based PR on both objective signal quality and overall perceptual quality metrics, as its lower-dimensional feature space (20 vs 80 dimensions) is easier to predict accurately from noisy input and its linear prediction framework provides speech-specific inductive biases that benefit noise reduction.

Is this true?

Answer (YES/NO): NO